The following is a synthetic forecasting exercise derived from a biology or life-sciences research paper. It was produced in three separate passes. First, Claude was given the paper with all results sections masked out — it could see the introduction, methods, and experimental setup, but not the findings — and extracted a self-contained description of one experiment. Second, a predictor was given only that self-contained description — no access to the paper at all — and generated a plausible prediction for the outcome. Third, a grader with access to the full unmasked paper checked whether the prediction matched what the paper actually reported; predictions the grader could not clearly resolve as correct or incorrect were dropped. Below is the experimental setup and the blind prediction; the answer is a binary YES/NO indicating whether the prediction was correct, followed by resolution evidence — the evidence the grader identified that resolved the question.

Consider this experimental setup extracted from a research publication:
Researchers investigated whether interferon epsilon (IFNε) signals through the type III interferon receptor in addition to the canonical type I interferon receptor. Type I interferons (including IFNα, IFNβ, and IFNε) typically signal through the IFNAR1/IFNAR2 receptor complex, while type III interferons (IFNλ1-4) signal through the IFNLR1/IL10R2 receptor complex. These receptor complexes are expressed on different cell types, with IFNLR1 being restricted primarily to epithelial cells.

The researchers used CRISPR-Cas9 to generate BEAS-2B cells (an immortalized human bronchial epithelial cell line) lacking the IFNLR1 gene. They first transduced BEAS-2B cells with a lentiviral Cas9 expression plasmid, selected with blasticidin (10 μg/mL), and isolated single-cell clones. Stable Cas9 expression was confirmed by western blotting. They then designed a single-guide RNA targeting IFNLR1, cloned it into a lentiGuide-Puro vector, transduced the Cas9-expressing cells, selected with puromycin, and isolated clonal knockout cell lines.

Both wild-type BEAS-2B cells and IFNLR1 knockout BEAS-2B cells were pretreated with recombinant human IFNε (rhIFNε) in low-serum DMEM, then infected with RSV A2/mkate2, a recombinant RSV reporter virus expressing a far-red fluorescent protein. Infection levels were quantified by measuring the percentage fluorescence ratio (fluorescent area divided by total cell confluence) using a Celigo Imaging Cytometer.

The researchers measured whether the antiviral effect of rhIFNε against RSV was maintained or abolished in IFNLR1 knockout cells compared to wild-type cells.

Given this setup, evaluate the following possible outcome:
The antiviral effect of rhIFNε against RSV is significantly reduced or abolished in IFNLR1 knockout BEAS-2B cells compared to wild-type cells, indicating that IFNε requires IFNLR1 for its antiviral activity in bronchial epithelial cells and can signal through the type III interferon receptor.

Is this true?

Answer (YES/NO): NO